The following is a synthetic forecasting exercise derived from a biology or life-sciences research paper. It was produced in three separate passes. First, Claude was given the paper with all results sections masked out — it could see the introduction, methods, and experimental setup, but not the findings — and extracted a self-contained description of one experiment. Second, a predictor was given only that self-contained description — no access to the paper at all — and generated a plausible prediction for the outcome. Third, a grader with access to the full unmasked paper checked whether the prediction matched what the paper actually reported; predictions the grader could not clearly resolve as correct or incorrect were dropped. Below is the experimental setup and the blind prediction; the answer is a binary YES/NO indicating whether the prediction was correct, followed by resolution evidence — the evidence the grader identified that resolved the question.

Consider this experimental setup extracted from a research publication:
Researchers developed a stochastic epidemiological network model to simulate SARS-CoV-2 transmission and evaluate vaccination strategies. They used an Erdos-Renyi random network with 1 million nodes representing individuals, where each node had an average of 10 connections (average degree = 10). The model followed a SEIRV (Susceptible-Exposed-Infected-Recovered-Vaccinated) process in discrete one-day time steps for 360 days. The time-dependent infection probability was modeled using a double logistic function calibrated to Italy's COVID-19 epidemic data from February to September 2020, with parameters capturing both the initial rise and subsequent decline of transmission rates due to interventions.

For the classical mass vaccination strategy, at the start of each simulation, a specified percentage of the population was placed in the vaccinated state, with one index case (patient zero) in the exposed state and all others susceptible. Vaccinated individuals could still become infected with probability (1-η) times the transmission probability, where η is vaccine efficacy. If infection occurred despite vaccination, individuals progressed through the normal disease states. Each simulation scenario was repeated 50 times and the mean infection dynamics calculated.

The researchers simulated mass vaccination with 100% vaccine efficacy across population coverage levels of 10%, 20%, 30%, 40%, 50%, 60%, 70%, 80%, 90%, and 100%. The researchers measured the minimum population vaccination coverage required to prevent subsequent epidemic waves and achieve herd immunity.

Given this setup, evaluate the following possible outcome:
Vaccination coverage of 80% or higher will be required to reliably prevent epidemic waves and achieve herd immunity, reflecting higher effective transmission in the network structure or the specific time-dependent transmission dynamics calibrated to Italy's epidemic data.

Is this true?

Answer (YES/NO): NO